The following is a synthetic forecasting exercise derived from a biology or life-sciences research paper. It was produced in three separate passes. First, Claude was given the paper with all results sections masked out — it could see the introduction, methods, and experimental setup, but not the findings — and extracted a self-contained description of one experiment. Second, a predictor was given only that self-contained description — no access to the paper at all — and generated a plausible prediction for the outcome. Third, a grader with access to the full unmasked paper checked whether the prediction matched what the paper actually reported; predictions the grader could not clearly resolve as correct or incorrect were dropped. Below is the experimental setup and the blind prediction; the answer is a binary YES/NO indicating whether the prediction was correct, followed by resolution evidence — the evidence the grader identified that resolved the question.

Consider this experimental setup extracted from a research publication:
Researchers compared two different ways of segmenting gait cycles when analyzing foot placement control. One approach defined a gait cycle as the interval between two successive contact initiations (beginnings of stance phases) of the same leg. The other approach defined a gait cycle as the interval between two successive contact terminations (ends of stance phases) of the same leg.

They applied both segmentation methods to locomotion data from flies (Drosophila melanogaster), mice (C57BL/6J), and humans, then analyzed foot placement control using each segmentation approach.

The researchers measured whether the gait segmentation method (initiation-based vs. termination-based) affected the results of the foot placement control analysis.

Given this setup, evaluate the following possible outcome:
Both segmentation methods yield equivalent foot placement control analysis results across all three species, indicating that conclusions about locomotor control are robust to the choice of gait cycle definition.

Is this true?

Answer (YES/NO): YES